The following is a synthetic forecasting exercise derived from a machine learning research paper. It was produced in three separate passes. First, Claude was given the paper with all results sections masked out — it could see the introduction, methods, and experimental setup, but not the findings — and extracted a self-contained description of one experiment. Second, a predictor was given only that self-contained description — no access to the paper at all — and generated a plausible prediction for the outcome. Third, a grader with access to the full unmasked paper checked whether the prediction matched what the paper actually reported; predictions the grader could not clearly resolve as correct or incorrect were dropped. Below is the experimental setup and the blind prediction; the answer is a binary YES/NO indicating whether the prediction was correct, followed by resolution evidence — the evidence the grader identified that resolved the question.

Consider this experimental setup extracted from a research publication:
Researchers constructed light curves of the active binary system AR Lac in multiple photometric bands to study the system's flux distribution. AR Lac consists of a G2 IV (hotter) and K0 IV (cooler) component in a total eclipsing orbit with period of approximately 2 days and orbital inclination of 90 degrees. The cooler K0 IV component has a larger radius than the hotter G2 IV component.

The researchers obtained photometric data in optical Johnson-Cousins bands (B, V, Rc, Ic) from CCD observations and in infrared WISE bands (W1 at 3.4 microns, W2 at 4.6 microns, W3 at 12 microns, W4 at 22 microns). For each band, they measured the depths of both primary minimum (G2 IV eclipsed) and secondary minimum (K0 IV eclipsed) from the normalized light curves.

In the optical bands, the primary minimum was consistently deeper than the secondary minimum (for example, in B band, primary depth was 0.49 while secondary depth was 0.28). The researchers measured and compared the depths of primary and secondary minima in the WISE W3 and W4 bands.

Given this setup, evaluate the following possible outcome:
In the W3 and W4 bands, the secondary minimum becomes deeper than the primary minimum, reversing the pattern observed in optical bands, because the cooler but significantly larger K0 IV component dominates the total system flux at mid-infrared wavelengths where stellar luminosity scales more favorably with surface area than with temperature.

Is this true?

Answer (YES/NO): NO